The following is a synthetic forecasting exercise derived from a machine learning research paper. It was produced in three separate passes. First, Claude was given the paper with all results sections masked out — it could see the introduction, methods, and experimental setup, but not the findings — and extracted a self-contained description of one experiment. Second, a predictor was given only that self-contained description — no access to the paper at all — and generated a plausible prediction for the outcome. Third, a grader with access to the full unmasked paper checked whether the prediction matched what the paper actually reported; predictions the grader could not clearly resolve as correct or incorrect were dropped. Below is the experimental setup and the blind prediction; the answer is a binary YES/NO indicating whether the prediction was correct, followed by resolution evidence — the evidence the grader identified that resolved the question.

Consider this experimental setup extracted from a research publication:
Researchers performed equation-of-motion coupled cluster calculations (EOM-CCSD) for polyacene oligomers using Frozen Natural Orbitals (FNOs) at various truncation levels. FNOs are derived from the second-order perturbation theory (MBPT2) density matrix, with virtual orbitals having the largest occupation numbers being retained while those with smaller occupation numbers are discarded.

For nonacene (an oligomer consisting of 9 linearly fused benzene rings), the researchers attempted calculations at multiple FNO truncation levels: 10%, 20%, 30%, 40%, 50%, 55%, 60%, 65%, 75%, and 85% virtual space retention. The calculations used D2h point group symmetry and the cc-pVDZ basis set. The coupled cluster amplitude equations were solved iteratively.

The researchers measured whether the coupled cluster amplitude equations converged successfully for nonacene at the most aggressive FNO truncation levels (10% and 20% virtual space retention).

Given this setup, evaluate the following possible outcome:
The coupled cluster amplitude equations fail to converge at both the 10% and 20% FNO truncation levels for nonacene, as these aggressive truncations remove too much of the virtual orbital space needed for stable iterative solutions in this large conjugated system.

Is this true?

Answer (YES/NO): YES